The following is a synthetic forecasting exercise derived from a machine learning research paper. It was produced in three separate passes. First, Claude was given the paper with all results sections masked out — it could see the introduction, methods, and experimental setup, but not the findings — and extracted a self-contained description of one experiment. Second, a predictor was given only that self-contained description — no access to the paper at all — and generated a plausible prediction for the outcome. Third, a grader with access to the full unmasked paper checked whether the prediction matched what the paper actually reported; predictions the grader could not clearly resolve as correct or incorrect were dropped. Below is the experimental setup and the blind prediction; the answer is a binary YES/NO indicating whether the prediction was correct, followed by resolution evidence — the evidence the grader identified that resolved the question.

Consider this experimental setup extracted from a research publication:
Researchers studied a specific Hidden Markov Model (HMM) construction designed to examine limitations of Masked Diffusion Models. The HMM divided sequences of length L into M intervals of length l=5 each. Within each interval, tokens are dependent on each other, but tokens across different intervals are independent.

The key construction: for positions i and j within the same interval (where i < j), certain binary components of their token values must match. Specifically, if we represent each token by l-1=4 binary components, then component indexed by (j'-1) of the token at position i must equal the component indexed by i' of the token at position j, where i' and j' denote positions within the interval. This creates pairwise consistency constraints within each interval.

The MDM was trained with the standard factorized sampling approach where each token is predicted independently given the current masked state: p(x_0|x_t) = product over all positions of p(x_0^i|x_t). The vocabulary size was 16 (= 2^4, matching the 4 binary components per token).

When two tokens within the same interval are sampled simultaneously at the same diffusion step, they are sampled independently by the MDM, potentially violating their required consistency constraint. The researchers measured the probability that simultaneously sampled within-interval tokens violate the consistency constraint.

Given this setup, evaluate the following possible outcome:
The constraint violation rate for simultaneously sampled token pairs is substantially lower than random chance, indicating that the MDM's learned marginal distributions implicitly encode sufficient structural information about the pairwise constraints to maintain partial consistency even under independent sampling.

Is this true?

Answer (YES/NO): NO